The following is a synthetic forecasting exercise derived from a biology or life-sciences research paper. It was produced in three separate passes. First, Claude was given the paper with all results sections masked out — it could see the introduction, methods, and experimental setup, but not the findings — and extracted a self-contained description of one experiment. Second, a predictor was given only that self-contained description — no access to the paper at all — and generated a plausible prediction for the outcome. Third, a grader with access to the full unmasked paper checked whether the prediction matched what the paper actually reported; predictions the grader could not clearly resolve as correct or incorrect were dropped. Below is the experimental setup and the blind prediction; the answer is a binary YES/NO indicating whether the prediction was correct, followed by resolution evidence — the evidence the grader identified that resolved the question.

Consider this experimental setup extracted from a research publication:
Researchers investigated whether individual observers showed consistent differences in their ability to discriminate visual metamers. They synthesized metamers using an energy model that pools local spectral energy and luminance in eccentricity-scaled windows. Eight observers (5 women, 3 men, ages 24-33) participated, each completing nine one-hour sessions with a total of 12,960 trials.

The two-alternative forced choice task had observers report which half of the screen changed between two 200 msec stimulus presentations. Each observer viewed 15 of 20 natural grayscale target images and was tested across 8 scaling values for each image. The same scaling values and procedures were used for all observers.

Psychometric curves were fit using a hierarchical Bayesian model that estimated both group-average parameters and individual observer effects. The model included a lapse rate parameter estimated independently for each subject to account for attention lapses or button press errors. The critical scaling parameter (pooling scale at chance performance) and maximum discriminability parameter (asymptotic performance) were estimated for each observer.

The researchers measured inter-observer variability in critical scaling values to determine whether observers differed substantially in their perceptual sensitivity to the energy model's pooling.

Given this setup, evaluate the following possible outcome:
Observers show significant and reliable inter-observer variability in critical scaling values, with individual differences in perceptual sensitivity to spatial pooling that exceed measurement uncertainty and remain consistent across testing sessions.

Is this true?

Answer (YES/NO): NO